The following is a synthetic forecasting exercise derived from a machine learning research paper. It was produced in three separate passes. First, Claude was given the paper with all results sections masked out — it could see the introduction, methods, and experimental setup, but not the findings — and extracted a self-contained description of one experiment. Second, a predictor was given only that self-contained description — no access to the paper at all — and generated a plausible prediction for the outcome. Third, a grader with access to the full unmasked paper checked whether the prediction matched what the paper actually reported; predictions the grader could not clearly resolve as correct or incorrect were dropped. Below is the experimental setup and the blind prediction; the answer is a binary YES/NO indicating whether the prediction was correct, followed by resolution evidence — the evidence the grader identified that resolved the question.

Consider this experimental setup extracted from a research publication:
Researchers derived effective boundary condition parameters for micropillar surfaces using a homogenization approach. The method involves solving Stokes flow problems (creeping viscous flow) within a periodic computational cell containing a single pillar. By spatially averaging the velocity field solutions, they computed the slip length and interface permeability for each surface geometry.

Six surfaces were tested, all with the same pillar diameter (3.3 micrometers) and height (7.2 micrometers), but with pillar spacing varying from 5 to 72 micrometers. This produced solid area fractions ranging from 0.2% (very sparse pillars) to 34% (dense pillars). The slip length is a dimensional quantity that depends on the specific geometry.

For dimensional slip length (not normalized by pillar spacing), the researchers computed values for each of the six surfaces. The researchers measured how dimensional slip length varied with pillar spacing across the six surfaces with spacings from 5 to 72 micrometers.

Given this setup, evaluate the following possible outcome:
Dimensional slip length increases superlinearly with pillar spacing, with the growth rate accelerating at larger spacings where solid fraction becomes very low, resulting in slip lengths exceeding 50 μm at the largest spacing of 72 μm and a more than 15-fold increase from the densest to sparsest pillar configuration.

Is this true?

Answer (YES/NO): NO